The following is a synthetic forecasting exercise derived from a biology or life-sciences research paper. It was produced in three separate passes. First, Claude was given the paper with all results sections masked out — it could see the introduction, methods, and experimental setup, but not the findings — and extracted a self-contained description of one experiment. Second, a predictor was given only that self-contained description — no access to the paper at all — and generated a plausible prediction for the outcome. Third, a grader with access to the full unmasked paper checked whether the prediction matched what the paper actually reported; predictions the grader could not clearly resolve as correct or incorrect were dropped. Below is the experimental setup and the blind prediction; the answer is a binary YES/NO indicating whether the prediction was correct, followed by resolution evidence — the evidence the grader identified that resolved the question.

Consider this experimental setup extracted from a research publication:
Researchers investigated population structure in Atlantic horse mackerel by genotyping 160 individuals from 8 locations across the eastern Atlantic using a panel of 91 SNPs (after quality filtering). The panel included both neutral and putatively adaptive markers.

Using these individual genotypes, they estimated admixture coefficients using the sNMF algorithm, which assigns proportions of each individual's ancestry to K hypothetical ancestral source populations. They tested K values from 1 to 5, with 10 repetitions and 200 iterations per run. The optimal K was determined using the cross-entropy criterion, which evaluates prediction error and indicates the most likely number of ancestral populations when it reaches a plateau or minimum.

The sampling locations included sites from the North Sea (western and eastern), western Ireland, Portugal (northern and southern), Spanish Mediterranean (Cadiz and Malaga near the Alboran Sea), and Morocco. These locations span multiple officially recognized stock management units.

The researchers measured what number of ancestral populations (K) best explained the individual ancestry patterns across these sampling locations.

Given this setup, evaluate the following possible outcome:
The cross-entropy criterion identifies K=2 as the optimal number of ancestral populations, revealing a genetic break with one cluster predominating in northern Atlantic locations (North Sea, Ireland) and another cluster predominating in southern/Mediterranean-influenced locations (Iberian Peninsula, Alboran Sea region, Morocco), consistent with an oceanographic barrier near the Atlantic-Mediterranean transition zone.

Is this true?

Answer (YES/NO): NO